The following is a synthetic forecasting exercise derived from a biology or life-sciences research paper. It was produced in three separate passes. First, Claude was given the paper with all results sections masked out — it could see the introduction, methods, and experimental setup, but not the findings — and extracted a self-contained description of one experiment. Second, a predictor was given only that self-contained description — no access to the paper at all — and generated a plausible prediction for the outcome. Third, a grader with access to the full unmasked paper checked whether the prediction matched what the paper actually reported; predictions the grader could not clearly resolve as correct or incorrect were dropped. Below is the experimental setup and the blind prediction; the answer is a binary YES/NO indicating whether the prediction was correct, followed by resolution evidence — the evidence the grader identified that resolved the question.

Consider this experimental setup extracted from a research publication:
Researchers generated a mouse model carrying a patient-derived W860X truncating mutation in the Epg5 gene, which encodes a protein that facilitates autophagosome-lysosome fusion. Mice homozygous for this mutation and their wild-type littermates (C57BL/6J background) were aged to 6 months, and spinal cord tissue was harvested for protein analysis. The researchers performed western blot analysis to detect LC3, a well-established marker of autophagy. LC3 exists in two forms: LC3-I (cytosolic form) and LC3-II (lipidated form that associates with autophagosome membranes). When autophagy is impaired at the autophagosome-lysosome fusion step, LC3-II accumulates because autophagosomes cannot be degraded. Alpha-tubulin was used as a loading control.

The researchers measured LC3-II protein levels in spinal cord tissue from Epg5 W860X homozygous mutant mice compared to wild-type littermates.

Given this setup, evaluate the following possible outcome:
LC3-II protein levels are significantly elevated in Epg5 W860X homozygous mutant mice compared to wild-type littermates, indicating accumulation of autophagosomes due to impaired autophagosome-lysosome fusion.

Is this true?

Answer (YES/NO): YES